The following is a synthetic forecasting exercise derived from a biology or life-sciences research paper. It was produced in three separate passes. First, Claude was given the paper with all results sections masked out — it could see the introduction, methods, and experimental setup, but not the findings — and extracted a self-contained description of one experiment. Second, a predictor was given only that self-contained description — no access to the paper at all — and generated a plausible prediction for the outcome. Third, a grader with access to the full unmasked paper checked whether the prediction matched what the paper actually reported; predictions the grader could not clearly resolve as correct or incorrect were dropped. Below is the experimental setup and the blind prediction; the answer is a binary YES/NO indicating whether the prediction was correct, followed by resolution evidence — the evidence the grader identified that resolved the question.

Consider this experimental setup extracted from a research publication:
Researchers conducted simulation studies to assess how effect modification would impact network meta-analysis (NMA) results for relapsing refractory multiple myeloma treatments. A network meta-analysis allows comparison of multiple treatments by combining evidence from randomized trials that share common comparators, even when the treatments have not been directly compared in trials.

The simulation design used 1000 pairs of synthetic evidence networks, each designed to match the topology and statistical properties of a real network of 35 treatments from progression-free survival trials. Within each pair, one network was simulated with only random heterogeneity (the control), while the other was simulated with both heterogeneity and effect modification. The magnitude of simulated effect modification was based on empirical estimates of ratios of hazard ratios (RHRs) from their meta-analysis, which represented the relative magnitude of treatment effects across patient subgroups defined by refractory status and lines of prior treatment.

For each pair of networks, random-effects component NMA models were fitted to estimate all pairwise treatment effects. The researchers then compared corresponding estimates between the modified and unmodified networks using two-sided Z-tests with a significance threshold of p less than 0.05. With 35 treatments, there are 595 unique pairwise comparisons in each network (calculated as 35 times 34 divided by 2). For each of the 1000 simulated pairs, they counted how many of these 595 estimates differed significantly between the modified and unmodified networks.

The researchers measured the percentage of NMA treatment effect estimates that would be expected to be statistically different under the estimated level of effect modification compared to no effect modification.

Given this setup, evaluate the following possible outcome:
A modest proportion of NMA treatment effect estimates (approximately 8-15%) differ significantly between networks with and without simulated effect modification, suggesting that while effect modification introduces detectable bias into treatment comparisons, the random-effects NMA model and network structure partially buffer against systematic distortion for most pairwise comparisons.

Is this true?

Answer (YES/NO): NO